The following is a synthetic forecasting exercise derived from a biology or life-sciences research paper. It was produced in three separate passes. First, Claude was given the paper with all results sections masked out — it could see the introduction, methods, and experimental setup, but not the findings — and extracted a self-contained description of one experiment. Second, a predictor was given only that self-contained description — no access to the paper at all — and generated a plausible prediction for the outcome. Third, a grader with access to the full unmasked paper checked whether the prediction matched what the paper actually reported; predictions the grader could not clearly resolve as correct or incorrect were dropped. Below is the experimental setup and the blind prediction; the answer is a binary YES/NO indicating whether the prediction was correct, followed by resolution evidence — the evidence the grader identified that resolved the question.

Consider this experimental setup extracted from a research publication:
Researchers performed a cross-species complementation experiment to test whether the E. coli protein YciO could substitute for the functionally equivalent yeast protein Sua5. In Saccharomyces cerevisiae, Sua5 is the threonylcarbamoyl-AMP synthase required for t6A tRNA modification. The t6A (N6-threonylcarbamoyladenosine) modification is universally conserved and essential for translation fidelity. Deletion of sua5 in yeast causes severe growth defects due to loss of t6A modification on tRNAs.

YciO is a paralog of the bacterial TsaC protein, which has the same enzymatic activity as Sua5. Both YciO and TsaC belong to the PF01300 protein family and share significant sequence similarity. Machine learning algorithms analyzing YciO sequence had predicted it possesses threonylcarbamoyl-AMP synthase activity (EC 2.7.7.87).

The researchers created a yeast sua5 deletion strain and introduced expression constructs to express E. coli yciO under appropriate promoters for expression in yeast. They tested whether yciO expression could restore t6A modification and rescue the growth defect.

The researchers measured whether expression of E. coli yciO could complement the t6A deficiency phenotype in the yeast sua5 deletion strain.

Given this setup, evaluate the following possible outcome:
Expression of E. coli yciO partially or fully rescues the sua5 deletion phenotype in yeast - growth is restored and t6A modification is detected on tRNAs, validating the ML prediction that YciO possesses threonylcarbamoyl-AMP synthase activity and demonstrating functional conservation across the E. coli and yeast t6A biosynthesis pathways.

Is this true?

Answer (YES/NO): NO